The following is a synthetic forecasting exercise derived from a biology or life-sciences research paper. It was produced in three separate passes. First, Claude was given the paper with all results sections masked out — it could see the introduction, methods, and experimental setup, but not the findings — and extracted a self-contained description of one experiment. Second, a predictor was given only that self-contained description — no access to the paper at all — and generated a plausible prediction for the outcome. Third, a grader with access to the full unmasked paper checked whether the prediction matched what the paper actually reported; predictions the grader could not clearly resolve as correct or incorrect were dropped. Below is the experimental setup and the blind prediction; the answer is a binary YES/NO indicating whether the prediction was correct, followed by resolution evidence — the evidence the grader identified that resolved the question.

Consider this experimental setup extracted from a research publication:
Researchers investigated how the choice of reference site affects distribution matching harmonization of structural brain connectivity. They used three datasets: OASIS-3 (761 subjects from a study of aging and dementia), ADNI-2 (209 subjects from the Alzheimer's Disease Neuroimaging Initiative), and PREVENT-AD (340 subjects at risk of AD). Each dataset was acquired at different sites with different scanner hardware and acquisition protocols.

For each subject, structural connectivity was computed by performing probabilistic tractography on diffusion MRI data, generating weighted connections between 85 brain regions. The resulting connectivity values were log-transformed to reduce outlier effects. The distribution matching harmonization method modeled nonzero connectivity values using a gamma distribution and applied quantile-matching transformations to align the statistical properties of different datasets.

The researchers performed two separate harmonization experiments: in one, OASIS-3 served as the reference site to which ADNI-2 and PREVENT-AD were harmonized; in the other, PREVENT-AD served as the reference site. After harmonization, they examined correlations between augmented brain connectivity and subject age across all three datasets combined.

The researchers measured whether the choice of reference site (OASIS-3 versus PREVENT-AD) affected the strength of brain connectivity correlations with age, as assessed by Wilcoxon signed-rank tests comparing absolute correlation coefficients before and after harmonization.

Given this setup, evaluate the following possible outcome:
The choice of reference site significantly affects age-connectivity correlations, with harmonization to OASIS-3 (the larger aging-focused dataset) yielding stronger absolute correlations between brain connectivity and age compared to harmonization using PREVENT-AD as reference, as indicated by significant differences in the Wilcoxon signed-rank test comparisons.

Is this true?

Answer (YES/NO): NO